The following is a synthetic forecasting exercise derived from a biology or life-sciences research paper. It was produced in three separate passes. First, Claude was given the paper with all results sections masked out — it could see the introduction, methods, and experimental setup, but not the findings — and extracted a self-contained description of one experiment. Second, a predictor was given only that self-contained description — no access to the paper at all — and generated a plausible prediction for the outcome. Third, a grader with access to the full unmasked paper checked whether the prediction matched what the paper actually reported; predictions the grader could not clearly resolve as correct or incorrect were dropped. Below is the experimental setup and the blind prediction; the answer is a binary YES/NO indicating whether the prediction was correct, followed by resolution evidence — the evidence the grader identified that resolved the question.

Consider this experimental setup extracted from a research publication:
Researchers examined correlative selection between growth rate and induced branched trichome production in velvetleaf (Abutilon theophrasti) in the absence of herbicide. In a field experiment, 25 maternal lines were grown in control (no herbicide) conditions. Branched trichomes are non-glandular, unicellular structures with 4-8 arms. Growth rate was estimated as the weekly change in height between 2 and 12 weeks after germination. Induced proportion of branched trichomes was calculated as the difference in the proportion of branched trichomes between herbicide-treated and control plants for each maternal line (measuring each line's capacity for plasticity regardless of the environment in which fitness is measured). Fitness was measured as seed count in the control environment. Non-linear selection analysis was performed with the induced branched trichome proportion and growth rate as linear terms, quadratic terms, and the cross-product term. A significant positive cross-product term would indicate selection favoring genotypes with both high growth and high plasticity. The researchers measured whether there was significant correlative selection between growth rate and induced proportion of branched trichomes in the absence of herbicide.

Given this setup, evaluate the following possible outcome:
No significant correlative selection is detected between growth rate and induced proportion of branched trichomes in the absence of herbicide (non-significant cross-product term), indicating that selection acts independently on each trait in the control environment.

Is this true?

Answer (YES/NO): NO